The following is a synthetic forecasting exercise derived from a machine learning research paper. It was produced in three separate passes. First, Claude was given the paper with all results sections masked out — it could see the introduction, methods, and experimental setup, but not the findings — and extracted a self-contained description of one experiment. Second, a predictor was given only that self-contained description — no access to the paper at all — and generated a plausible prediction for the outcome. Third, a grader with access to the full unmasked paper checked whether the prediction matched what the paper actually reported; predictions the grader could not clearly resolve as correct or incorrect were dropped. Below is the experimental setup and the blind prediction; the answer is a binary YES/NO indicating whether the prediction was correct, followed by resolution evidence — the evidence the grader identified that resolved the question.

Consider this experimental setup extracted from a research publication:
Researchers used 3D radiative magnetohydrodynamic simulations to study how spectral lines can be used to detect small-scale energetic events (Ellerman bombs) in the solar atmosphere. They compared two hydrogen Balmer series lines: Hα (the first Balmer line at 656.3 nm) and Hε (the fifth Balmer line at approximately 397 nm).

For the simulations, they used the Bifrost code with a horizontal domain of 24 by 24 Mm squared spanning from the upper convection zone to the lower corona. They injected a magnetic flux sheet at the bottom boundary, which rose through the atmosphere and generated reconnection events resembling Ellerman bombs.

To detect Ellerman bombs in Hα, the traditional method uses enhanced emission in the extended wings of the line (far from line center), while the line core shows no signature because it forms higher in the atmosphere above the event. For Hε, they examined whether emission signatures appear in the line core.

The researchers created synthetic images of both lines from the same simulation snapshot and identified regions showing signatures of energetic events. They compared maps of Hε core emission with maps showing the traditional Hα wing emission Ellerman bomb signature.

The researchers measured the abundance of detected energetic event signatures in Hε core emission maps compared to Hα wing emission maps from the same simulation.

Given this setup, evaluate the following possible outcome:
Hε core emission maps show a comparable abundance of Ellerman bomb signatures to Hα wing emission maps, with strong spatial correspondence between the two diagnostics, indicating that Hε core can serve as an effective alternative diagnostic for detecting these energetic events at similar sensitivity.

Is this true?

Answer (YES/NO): NO